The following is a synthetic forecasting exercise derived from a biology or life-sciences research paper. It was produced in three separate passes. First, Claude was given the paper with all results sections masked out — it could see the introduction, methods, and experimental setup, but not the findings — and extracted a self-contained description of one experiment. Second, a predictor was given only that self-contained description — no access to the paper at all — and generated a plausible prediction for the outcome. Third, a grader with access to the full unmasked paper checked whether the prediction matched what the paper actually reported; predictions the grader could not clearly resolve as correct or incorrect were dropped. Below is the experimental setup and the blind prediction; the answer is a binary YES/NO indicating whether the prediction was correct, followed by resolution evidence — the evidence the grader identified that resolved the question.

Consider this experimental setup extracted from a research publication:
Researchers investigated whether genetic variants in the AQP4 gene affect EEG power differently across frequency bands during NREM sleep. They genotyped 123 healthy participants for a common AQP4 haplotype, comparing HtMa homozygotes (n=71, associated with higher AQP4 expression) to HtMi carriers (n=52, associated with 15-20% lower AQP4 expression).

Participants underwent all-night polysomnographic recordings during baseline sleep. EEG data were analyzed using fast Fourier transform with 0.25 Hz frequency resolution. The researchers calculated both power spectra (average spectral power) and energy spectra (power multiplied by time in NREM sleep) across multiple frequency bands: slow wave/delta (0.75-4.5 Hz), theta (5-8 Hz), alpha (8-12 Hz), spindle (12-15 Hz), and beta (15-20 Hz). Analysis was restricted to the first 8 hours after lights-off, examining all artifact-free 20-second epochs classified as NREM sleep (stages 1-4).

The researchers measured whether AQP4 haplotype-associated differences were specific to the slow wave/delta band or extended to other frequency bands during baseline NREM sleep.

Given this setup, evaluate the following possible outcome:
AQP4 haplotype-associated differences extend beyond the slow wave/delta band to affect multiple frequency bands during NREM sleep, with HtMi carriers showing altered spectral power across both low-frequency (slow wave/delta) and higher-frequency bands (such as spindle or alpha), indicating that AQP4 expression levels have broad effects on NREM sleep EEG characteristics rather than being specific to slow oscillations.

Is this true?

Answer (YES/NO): NO